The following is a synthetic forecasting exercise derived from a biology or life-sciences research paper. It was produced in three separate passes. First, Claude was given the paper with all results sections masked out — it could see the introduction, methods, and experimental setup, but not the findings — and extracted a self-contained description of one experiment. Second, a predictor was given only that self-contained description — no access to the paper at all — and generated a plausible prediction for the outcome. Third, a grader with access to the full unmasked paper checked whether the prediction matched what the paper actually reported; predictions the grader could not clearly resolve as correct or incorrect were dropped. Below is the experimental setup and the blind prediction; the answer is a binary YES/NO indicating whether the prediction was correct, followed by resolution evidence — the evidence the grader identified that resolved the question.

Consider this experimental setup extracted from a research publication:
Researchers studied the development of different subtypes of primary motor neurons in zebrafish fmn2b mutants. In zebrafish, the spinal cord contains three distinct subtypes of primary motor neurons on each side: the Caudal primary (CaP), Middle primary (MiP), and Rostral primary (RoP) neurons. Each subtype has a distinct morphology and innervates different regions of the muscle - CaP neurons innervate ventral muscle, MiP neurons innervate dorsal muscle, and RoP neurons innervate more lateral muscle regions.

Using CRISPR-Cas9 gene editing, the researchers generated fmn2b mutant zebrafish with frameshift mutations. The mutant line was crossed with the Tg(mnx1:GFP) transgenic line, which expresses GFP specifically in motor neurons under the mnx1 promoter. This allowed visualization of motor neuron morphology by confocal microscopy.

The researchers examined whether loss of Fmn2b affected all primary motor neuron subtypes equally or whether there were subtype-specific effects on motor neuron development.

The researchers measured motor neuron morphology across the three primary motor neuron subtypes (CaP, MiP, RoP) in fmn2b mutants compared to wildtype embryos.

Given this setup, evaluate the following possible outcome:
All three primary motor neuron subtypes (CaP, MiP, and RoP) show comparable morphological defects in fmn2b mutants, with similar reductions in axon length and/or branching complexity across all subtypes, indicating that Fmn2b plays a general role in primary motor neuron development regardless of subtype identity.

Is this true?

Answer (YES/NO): NO